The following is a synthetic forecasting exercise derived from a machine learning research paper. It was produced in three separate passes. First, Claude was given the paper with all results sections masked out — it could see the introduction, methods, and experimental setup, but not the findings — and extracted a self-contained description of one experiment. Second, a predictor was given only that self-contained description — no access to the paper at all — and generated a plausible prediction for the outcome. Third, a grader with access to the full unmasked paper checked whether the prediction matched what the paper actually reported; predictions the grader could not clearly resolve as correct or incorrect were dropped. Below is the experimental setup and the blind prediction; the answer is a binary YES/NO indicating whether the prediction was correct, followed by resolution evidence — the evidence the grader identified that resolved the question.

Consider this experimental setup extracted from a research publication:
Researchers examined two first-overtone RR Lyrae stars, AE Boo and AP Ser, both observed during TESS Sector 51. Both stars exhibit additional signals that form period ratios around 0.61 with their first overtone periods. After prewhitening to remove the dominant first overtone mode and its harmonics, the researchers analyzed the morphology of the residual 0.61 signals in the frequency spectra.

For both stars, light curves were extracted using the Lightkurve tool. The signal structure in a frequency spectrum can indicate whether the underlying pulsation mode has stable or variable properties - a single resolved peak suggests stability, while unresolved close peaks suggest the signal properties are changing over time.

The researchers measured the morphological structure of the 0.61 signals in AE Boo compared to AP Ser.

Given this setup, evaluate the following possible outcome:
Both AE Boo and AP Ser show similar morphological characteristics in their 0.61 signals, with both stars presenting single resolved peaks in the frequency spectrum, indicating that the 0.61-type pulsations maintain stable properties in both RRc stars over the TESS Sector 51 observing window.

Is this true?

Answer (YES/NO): NO